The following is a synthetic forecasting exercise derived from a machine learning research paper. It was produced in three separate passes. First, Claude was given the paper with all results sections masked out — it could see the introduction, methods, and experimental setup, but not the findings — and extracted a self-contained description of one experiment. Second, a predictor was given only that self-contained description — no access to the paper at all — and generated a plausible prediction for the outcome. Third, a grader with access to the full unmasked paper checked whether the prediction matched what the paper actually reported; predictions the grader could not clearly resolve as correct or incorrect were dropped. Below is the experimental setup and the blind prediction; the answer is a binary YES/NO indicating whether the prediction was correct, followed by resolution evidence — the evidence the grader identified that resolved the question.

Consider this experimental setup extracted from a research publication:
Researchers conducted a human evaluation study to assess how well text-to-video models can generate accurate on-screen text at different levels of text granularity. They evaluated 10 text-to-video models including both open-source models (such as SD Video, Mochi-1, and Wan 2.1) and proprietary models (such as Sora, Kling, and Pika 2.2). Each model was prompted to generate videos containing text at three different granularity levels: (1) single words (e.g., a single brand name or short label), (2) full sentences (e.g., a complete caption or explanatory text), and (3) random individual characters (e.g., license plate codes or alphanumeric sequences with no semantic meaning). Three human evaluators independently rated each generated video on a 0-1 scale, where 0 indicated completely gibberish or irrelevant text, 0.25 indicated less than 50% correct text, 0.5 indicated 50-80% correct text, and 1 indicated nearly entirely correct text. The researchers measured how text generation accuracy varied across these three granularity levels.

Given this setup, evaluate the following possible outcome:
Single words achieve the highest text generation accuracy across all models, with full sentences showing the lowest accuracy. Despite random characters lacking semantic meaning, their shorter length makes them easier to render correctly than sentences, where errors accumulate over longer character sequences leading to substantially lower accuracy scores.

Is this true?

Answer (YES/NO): NO